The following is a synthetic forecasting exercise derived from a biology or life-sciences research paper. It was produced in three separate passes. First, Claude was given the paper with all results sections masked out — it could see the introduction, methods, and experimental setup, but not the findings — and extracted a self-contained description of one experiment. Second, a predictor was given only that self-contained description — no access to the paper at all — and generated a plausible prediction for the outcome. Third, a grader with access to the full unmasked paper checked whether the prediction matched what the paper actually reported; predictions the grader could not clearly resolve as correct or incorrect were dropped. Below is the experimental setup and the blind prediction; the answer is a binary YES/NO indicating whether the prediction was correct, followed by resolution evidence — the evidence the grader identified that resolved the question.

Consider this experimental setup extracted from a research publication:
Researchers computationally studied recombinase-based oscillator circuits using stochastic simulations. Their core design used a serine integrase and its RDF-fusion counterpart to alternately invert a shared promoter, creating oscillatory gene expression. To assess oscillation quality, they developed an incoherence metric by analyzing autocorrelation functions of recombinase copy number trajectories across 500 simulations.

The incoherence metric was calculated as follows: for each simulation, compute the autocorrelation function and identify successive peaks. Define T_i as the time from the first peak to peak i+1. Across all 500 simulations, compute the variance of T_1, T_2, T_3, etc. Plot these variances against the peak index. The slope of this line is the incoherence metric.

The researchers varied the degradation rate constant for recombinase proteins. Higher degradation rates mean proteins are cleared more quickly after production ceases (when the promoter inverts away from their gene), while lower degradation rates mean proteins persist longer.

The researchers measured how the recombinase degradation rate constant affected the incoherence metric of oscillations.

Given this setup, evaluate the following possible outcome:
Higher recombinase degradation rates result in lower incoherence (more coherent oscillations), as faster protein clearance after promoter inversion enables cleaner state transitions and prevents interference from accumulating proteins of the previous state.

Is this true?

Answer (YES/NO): NO